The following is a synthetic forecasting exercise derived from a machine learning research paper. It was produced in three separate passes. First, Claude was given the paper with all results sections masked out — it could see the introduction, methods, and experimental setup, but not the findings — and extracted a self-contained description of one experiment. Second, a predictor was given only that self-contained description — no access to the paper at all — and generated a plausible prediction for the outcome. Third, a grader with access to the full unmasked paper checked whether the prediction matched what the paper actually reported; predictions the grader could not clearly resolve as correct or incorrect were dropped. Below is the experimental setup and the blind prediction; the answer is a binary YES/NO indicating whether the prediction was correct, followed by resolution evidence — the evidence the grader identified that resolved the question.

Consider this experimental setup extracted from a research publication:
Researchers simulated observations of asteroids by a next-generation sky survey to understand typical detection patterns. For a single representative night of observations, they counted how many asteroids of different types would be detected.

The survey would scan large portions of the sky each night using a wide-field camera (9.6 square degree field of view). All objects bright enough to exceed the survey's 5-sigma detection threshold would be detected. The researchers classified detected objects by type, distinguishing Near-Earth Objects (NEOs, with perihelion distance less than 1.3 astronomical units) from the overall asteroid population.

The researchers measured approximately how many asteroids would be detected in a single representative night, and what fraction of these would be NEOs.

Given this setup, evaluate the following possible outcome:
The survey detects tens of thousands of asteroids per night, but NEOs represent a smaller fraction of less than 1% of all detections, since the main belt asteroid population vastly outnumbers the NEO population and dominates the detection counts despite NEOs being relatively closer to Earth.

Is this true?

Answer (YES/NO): NO